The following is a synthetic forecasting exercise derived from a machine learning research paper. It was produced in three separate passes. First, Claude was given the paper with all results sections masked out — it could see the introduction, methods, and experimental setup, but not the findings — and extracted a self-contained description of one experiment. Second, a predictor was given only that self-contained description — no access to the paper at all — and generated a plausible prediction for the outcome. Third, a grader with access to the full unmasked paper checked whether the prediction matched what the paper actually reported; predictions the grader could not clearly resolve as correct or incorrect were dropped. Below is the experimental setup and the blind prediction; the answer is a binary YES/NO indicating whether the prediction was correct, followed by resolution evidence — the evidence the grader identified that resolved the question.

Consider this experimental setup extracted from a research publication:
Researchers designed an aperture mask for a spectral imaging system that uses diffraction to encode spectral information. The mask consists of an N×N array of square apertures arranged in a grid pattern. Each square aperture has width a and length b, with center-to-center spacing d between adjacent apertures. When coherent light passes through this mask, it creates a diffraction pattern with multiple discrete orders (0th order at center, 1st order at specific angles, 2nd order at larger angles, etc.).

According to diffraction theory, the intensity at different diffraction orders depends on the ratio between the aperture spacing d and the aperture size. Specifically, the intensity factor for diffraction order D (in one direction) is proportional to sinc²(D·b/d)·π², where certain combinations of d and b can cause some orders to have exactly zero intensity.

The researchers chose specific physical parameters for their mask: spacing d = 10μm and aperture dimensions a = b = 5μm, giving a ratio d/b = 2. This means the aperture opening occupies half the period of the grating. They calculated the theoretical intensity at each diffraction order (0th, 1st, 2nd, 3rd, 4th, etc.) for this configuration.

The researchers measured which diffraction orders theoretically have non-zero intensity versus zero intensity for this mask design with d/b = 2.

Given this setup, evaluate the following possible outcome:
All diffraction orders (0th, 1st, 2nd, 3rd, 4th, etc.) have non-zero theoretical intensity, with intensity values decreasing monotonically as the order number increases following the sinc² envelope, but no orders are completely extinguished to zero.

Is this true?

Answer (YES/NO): NO